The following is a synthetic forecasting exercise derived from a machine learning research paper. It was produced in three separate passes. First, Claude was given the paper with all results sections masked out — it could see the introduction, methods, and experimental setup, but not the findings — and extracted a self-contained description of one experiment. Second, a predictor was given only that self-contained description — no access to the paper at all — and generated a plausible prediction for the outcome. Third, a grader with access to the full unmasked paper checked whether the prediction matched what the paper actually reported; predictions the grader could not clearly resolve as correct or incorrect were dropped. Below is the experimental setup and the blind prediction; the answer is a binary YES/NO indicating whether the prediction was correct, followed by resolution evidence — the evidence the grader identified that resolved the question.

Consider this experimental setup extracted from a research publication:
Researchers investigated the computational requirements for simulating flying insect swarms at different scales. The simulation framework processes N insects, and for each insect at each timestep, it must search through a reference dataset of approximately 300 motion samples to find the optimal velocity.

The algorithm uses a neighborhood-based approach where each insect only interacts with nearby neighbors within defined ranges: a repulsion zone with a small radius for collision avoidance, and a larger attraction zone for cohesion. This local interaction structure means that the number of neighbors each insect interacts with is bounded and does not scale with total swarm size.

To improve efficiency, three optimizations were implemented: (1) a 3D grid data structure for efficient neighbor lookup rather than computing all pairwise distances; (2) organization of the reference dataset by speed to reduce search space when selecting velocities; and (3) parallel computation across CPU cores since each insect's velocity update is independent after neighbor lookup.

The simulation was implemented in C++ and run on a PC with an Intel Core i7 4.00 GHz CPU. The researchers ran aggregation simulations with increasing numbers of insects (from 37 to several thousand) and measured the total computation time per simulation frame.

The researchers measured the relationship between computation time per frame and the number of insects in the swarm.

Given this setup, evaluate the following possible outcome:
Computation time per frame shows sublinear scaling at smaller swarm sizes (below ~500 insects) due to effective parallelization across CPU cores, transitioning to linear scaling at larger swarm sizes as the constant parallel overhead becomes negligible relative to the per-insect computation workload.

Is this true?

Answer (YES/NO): NO